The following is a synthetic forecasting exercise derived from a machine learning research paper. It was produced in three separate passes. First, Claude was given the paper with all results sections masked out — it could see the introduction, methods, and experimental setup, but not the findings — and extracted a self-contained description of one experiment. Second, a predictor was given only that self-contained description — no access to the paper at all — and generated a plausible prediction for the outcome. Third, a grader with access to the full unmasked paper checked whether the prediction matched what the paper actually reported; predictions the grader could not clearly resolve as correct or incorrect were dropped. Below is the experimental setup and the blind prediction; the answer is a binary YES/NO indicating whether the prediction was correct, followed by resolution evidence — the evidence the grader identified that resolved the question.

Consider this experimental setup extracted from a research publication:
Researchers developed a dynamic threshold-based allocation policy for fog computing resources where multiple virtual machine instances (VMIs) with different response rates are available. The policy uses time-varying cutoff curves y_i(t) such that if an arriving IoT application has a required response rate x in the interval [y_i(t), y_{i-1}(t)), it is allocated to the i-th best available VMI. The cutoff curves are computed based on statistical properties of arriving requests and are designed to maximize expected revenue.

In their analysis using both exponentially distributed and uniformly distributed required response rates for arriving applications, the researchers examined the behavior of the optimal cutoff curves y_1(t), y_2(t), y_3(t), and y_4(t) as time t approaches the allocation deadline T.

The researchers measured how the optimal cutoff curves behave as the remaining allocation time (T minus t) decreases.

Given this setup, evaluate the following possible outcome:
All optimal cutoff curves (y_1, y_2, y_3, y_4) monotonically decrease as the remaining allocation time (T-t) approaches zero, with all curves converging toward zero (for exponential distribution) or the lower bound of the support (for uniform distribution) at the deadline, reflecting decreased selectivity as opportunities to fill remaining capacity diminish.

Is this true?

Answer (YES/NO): NO